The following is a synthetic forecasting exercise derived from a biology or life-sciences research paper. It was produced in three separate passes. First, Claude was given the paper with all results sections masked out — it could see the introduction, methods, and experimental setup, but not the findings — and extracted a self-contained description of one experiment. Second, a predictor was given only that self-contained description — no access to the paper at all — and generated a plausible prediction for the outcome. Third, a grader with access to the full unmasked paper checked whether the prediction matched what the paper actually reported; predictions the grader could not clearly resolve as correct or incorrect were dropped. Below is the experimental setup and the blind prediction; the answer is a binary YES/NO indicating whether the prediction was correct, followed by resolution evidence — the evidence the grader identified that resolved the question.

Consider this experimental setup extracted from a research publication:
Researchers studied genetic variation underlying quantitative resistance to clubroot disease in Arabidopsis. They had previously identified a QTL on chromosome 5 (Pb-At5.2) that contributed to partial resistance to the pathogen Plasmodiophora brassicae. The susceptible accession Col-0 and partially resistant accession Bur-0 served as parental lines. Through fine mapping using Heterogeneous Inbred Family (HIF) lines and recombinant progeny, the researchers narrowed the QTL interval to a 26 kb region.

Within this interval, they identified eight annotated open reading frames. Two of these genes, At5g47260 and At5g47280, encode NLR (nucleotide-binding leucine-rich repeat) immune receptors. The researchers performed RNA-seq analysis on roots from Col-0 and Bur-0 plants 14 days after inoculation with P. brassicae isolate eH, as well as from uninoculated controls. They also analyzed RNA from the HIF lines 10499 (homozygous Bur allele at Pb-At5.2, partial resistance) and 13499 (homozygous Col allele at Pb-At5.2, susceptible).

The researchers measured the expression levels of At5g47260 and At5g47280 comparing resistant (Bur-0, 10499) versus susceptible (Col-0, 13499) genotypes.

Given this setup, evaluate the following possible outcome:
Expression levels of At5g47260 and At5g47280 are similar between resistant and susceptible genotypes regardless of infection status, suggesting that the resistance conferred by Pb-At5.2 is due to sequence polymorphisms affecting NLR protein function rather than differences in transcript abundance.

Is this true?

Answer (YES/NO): NO